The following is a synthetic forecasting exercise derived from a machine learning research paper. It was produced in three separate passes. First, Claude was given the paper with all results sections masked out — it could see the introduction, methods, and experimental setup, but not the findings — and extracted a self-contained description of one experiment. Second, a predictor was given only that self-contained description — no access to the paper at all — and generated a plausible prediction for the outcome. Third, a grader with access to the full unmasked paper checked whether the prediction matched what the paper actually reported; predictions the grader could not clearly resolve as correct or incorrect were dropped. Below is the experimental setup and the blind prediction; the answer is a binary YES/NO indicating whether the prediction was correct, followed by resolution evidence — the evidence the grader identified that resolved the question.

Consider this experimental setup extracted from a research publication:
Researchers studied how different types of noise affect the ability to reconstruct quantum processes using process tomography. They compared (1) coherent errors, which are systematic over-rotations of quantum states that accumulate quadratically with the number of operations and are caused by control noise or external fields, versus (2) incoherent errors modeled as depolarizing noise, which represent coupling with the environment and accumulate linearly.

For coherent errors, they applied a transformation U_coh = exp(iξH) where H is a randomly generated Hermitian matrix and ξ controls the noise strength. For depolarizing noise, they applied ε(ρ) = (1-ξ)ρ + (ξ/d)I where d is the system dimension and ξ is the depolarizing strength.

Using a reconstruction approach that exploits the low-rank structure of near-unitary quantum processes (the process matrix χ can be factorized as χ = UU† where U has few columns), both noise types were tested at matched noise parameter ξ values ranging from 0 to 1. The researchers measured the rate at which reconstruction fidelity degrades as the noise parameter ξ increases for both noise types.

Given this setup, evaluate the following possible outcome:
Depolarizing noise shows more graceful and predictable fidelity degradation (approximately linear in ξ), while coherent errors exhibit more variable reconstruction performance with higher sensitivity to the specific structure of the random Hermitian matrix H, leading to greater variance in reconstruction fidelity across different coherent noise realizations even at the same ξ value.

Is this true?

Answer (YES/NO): NO